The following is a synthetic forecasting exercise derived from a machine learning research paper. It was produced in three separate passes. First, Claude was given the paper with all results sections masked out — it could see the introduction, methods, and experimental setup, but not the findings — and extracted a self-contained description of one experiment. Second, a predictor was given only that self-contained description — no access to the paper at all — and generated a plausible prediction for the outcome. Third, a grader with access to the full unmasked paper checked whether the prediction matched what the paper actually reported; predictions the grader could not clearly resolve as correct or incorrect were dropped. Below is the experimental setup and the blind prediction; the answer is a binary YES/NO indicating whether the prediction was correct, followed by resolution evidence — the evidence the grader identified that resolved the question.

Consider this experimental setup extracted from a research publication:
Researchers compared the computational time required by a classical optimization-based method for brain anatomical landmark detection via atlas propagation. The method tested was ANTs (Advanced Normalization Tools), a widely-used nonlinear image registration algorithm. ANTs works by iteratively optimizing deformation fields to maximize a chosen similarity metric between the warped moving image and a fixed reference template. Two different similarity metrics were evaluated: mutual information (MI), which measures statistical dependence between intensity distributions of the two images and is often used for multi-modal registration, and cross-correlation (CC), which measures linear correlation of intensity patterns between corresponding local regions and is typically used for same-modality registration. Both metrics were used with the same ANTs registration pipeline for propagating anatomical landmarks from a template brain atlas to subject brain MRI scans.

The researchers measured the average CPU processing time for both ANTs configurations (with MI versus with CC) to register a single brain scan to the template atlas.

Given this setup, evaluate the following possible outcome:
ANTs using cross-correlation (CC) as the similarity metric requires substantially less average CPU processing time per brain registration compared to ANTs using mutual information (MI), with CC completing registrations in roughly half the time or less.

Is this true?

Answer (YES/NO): NO